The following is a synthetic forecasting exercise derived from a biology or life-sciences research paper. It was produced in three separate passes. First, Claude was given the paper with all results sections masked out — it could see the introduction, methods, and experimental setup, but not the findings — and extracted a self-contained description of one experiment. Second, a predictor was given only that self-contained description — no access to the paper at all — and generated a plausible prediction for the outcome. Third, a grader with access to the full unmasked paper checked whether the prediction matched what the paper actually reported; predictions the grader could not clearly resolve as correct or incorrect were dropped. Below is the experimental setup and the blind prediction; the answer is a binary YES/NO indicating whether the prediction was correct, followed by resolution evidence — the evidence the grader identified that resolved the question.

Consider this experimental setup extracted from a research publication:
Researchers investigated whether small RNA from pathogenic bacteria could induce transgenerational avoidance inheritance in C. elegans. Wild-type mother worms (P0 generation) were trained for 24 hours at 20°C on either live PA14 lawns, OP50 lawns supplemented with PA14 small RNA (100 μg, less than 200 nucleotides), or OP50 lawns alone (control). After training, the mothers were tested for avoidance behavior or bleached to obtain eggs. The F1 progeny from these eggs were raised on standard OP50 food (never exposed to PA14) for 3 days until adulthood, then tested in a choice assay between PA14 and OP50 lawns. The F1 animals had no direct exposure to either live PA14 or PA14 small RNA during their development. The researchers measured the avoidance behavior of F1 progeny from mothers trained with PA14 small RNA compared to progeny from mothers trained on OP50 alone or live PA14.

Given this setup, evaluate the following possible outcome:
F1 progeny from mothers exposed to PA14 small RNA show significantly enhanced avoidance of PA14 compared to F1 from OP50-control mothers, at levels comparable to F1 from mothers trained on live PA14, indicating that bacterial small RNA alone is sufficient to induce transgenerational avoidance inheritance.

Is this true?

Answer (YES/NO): YES